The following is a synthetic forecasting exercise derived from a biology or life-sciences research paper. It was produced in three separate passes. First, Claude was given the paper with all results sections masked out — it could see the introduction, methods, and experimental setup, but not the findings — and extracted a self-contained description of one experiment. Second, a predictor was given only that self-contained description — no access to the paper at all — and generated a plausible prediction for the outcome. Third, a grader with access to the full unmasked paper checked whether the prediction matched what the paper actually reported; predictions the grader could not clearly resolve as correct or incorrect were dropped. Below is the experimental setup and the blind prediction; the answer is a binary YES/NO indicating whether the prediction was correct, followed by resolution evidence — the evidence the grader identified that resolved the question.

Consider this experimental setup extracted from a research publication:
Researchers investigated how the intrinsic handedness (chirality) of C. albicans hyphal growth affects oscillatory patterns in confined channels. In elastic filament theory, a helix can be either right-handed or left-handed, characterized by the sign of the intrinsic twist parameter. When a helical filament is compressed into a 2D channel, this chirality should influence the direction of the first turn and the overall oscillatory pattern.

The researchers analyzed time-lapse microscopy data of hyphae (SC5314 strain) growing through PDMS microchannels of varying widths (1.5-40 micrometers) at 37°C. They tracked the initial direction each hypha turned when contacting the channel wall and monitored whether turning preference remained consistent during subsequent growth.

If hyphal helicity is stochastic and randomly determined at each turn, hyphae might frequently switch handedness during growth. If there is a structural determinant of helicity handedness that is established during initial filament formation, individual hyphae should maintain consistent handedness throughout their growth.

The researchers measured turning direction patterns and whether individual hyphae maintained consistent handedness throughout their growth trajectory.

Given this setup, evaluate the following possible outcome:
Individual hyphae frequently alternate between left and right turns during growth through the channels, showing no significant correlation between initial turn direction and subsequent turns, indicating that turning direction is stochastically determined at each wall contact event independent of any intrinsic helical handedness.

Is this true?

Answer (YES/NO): NO